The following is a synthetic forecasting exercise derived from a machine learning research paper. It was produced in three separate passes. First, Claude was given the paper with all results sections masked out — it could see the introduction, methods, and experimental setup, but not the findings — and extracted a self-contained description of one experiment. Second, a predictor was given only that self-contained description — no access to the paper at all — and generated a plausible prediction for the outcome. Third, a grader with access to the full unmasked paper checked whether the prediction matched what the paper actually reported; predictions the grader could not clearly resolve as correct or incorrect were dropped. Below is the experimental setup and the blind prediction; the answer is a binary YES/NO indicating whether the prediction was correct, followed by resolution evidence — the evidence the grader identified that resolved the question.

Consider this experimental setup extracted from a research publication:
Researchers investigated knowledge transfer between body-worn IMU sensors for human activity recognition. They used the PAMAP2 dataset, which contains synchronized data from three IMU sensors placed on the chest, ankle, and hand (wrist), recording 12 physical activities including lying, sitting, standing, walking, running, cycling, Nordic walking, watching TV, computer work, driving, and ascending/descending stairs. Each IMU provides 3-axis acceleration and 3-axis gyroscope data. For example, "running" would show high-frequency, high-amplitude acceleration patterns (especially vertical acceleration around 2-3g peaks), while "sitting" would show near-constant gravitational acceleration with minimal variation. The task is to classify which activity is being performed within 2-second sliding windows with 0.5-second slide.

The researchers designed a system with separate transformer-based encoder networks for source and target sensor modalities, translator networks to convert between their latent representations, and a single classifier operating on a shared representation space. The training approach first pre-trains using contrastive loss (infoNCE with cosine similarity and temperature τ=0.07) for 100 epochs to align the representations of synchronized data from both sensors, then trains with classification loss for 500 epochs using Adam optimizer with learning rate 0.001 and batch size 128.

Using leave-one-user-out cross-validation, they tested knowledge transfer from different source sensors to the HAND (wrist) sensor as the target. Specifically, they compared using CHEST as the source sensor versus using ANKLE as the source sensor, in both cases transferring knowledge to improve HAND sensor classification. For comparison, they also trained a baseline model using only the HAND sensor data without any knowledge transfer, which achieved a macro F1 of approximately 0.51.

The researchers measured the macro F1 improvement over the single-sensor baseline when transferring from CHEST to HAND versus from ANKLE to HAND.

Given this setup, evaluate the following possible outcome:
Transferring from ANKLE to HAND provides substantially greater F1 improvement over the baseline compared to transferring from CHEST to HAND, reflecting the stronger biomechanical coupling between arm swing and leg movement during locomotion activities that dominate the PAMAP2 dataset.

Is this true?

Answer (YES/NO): NO